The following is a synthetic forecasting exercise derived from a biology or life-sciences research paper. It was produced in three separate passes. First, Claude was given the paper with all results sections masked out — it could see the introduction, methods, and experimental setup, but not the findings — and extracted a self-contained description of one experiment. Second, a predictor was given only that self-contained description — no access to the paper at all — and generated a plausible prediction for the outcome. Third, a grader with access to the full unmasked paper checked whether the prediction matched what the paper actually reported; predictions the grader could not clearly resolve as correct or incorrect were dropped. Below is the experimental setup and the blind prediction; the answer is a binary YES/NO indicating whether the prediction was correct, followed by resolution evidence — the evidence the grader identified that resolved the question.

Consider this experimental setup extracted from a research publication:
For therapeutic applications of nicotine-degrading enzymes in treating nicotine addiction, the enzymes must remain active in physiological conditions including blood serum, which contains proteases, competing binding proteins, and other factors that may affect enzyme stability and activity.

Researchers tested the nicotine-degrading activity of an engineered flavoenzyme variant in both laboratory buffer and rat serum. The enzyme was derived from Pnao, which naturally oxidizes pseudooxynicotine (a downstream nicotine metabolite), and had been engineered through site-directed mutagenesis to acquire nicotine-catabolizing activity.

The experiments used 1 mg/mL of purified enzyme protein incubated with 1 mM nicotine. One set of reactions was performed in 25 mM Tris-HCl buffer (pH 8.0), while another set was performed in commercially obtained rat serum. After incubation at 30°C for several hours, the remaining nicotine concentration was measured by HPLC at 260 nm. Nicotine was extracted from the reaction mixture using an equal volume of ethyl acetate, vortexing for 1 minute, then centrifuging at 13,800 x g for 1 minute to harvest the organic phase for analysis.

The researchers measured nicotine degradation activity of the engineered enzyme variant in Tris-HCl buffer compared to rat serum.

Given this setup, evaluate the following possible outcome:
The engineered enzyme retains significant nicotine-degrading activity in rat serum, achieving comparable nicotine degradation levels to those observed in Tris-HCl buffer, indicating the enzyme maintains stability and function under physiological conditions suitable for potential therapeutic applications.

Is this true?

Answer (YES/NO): YES